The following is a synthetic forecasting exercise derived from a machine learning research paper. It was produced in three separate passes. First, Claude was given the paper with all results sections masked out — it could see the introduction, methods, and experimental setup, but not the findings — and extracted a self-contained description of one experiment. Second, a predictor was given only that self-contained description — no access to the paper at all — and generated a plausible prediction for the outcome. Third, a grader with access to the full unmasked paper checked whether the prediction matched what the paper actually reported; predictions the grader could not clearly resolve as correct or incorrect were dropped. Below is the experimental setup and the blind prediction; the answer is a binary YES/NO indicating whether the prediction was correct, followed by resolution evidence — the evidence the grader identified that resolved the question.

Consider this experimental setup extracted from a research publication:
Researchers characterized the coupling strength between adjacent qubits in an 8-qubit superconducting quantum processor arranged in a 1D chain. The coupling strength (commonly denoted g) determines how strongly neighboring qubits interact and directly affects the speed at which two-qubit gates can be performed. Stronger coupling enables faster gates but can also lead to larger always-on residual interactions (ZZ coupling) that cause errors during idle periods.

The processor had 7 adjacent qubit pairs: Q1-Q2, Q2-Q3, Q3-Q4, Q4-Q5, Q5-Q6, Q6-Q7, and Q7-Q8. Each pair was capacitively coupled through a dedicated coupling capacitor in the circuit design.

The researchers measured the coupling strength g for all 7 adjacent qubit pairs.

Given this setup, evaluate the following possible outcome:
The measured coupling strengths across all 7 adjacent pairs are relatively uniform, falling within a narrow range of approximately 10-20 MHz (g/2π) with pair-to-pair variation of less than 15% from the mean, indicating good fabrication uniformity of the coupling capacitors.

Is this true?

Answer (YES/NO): YES